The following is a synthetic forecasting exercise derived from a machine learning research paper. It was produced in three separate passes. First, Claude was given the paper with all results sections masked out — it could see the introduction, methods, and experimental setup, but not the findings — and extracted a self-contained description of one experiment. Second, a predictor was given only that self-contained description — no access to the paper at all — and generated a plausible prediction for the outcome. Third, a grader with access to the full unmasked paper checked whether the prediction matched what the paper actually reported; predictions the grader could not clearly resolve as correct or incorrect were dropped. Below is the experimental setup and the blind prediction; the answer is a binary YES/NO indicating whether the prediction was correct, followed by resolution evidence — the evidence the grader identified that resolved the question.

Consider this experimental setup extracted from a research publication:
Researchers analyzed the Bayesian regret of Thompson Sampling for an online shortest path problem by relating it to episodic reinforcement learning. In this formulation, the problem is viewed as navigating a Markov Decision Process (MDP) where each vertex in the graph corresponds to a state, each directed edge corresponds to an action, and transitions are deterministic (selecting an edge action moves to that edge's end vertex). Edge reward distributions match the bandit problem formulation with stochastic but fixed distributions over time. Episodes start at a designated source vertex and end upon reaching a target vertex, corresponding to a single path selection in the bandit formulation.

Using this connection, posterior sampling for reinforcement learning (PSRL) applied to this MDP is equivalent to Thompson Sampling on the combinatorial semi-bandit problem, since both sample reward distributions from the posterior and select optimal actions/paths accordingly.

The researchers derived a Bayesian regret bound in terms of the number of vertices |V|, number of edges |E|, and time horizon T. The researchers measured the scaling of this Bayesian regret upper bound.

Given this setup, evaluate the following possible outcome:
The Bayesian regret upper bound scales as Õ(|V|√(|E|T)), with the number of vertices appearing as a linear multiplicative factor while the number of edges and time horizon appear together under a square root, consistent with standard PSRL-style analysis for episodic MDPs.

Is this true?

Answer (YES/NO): NO